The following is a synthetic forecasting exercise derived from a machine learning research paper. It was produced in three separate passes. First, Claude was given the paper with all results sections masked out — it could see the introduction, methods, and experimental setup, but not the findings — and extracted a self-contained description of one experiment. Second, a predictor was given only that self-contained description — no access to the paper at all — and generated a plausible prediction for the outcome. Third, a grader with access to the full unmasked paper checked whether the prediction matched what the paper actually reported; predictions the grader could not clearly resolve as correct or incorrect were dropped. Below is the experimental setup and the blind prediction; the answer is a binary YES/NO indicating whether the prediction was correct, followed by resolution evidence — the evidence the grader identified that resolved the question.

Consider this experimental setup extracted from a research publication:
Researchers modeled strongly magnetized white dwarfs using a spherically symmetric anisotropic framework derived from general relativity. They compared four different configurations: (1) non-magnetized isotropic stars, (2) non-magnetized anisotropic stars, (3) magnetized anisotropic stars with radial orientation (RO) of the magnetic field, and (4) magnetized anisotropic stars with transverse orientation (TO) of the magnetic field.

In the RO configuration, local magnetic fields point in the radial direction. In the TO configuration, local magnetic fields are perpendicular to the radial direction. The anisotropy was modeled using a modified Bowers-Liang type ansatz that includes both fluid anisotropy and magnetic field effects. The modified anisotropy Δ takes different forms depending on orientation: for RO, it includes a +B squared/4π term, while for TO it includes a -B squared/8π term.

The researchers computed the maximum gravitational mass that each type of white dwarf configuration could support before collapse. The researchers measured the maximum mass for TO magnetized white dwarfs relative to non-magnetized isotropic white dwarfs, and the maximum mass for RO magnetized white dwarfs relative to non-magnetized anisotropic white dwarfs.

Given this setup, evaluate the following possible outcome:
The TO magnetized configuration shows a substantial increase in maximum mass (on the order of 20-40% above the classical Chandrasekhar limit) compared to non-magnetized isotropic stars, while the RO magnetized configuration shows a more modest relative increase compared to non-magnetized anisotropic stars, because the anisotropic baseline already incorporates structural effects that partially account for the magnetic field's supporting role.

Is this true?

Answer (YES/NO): NO